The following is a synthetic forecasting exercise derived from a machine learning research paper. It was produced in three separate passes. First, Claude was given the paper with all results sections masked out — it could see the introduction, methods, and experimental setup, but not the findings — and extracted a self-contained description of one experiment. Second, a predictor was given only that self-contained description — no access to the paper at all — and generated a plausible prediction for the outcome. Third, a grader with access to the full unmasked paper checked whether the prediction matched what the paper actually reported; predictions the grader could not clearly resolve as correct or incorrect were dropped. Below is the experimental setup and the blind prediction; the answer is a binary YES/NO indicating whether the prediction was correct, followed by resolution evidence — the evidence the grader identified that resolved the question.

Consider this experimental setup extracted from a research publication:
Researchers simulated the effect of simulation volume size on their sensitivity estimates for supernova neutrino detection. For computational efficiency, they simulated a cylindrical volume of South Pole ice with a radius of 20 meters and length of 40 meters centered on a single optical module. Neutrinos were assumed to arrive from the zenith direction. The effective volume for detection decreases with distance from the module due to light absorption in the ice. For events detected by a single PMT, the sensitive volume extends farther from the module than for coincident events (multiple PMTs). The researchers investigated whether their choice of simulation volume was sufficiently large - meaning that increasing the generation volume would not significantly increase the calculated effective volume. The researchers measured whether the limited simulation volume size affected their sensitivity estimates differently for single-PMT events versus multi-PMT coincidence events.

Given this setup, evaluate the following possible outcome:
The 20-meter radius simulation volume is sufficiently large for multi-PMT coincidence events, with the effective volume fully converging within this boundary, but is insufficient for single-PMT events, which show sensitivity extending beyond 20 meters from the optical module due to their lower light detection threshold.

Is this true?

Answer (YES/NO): YES